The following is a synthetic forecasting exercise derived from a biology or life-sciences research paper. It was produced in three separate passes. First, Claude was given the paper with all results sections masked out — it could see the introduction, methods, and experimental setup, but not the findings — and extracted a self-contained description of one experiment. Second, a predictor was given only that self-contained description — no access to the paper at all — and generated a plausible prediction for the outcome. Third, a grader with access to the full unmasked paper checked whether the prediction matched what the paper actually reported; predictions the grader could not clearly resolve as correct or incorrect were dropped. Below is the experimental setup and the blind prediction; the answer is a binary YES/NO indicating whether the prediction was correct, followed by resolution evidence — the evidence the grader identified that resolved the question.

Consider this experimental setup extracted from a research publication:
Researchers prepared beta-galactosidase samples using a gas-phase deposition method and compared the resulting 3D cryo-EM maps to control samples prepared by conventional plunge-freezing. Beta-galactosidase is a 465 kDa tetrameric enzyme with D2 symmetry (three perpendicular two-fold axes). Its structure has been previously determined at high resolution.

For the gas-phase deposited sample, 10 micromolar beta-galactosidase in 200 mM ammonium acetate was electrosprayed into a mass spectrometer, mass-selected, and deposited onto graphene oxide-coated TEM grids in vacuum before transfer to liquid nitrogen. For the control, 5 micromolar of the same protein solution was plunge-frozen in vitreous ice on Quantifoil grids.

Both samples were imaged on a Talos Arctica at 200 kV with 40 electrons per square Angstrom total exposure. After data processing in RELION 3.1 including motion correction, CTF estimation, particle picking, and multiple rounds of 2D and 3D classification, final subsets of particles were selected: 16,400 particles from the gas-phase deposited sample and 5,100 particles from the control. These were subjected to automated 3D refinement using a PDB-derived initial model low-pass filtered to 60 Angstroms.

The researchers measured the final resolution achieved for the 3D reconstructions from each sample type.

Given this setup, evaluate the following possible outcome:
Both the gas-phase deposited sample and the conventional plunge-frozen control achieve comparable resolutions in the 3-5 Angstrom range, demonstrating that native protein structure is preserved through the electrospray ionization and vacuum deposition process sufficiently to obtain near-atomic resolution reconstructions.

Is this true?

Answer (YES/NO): NO